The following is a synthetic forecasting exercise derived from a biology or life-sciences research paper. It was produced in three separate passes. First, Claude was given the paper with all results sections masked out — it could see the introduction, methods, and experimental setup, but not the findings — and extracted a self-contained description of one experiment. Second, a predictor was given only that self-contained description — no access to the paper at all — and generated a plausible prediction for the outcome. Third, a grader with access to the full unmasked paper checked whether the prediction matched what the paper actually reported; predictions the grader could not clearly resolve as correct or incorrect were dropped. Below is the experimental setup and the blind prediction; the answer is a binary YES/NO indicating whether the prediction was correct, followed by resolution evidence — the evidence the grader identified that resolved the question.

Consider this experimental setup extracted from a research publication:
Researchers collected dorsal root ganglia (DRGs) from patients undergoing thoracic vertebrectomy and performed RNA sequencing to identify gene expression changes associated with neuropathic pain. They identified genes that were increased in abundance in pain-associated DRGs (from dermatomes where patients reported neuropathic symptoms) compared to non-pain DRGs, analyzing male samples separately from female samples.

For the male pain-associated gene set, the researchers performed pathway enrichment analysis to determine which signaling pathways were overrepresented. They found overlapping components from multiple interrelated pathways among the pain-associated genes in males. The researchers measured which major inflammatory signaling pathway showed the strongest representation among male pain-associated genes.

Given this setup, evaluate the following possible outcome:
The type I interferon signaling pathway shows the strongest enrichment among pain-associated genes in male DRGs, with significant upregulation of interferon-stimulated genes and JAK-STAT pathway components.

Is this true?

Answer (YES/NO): NO